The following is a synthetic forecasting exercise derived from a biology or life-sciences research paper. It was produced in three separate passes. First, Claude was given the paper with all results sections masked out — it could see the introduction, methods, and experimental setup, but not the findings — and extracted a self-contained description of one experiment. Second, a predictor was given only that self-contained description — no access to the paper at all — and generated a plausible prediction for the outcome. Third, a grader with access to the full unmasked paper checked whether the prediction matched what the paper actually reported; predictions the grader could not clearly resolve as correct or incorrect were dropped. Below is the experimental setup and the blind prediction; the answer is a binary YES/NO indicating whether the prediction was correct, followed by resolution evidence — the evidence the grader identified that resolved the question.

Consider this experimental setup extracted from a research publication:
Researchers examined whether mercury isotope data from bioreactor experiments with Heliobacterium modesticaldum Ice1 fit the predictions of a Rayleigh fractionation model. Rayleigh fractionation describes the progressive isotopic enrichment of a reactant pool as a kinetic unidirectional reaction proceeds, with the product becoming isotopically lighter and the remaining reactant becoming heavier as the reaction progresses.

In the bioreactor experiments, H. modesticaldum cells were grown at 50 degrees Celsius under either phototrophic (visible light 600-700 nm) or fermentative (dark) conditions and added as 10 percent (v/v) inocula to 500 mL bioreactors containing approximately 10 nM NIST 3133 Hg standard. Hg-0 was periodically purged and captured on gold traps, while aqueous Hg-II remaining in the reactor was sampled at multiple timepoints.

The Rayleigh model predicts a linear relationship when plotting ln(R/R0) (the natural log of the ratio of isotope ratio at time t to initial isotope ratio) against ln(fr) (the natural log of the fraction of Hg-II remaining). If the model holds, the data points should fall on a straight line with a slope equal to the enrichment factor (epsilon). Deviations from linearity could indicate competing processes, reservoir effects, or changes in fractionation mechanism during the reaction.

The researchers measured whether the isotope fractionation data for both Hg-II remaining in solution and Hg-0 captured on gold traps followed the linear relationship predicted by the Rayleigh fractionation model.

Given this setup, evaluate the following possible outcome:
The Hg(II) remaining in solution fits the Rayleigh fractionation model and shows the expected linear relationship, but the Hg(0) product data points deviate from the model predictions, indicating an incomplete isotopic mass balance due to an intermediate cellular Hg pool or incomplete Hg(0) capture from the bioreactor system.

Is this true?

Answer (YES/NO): YES